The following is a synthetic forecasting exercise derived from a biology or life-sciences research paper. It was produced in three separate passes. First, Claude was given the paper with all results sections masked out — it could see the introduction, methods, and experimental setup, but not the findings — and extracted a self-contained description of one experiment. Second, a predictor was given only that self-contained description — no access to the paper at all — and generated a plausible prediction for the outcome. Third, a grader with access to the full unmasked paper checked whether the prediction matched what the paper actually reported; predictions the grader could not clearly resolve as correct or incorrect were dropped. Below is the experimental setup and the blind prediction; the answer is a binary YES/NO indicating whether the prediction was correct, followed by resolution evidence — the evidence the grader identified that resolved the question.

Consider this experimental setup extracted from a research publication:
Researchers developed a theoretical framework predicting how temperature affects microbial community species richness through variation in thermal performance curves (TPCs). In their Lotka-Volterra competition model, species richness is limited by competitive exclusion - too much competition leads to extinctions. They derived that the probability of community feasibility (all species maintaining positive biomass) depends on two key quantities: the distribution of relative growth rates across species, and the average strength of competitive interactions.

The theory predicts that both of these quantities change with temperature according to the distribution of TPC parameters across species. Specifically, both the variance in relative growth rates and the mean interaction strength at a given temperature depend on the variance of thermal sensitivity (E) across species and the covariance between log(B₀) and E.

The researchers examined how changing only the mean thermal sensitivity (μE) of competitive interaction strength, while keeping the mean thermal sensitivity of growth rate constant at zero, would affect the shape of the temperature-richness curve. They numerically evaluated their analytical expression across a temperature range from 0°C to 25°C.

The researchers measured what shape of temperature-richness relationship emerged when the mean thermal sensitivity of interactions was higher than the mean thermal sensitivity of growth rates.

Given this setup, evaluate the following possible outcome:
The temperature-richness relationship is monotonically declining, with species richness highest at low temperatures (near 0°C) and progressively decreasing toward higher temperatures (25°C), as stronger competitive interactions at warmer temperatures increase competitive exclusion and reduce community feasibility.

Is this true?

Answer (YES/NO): YES